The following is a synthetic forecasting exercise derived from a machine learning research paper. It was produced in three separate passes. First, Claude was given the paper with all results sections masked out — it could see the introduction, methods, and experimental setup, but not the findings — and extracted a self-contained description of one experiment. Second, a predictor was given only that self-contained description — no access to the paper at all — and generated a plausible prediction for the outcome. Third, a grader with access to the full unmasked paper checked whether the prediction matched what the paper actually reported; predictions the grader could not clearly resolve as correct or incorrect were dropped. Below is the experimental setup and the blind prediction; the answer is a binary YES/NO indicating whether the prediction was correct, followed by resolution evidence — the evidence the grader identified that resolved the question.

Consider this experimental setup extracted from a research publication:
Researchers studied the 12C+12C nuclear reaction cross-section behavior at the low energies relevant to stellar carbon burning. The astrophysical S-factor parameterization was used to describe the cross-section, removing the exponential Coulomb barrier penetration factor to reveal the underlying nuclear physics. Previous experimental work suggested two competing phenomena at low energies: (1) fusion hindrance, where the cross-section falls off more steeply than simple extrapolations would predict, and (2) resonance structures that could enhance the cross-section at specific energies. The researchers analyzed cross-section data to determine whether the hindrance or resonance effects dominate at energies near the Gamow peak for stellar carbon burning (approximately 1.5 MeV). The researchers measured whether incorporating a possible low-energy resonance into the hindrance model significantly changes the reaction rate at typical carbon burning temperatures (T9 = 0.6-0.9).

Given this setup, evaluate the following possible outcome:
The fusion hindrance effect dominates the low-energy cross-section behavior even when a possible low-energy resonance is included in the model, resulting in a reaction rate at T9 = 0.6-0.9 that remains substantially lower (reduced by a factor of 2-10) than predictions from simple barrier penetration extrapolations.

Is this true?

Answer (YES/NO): NO